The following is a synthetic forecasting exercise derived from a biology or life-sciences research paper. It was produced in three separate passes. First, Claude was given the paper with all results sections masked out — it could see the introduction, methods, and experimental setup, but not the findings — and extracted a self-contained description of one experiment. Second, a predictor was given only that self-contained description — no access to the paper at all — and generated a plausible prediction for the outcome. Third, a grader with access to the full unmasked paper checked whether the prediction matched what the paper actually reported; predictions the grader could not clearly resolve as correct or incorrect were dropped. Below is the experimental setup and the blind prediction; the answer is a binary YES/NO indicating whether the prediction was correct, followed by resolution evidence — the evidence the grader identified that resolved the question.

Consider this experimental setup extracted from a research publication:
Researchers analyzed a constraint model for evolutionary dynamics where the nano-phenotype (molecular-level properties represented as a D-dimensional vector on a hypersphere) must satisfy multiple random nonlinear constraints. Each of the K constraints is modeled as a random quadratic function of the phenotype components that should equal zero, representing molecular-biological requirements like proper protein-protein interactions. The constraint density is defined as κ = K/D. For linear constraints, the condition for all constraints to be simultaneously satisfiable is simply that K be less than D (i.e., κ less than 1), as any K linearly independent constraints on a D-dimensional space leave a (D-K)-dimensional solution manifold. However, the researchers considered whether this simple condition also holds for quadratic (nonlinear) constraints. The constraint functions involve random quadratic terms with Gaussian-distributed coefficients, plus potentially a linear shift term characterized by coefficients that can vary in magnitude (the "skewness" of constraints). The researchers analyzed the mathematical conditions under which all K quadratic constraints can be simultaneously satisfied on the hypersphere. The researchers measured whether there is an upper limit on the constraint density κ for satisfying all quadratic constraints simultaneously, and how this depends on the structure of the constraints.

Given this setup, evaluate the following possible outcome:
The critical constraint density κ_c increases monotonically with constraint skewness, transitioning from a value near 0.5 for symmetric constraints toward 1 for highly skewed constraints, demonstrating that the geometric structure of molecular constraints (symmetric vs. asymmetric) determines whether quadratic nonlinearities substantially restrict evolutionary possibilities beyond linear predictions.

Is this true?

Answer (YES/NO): NO